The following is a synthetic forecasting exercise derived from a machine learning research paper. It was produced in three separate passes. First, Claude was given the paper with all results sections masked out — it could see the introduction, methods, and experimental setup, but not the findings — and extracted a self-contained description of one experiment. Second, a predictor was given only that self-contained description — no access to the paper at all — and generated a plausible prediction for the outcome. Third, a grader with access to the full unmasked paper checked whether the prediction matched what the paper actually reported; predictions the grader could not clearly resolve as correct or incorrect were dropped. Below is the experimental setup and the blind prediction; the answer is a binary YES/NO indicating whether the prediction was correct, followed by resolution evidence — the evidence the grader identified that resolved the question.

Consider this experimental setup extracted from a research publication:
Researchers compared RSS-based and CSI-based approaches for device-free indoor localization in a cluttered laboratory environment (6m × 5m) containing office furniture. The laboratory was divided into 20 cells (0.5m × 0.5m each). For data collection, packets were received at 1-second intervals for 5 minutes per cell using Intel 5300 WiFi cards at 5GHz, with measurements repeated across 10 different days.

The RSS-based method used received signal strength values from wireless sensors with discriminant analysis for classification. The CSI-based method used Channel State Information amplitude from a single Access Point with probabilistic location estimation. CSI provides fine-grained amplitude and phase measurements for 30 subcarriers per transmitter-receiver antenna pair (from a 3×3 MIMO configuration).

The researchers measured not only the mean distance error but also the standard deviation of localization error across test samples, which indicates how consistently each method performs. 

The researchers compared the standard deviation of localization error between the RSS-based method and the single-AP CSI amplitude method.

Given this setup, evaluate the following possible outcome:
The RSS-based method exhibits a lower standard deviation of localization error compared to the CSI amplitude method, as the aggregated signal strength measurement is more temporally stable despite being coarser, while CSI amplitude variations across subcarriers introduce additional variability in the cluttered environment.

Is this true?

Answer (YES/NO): NO